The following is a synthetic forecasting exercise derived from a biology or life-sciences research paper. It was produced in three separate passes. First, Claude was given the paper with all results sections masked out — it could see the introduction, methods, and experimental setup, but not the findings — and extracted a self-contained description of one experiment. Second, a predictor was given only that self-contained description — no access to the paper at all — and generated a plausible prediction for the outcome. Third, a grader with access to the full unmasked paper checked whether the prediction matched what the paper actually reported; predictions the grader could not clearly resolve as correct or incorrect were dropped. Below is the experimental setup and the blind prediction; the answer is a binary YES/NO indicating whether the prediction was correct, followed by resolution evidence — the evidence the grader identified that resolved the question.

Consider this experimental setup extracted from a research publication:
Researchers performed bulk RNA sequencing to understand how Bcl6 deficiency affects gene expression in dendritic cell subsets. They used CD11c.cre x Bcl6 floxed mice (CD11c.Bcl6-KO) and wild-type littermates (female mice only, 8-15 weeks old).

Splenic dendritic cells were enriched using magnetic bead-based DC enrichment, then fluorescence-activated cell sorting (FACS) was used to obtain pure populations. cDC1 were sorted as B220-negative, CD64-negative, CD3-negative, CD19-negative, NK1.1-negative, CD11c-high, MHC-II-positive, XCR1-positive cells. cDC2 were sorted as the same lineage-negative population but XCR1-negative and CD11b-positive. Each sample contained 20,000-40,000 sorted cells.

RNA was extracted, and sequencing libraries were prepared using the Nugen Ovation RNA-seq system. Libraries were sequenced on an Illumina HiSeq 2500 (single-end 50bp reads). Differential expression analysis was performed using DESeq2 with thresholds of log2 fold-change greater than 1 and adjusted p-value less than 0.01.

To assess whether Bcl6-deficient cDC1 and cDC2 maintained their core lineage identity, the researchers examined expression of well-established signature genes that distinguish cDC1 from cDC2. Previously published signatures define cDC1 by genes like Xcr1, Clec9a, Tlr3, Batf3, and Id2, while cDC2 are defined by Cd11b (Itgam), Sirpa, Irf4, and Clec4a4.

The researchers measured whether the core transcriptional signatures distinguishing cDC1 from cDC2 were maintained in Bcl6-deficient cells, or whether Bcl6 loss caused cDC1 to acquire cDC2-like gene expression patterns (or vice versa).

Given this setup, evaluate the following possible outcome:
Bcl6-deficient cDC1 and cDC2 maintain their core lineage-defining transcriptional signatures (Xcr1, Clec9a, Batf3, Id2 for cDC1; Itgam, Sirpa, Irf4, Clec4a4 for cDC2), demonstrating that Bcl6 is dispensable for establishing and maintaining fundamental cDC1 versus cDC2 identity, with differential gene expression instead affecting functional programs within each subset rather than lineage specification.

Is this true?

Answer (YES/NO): NO